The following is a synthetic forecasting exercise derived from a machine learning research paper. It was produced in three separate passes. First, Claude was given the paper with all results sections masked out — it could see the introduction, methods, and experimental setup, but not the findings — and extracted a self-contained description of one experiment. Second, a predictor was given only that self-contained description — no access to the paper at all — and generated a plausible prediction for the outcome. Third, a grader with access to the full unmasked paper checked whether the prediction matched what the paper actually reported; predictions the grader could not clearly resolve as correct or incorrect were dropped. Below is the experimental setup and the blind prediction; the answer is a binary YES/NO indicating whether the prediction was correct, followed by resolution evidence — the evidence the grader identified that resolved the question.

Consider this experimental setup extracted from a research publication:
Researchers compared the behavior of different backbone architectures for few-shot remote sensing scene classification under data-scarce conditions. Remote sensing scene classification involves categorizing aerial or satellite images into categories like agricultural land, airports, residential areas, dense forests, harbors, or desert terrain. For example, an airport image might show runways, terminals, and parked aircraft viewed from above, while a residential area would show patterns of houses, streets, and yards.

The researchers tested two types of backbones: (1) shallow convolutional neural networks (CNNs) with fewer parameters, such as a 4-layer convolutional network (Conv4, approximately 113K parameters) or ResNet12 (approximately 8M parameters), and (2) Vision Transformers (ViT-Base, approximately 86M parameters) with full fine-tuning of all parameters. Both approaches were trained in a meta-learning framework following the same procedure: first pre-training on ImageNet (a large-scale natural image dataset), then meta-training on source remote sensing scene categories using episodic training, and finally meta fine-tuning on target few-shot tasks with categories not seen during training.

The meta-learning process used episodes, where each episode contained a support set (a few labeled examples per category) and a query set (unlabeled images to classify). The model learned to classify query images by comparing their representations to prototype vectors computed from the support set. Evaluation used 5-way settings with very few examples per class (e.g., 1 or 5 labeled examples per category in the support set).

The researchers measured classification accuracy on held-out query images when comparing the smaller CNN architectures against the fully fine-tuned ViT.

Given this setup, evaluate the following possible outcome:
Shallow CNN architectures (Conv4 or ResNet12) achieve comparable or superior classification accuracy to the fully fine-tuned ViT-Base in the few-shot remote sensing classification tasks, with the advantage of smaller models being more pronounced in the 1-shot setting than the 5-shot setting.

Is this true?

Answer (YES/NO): NO